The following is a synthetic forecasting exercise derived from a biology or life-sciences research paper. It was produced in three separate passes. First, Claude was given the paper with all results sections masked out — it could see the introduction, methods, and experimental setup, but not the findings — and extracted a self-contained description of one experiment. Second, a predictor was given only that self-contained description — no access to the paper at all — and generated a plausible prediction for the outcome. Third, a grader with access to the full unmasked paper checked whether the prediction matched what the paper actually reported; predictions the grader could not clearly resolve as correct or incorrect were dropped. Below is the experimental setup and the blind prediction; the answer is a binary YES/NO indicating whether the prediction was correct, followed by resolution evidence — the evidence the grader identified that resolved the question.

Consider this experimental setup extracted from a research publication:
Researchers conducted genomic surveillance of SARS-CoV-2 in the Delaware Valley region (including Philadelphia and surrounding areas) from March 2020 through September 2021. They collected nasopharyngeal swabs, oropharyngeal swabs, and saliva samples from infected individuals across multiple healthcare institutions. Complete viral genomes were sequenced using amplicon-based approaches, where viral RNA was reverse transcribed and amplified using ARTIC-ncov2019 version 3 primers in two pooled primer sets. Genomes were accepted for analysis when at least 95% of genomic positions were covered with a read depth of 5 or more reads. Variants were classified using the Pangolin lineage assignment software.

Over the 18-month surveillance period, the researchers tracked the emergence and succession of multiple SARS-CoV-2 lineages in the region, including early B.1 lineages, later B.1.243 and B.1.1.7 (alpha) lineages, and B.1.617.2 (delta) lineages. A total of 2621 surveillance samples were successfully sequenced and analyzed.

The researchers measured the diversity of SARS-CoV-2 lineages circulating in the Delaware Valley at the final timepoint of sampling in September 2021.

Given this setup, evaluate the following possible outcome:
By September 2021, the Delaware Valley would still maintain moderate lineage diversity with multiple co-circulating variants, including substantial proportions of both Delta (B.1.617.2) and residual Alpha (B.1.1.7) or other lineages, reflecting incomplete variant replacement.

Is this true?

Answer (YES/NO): NO